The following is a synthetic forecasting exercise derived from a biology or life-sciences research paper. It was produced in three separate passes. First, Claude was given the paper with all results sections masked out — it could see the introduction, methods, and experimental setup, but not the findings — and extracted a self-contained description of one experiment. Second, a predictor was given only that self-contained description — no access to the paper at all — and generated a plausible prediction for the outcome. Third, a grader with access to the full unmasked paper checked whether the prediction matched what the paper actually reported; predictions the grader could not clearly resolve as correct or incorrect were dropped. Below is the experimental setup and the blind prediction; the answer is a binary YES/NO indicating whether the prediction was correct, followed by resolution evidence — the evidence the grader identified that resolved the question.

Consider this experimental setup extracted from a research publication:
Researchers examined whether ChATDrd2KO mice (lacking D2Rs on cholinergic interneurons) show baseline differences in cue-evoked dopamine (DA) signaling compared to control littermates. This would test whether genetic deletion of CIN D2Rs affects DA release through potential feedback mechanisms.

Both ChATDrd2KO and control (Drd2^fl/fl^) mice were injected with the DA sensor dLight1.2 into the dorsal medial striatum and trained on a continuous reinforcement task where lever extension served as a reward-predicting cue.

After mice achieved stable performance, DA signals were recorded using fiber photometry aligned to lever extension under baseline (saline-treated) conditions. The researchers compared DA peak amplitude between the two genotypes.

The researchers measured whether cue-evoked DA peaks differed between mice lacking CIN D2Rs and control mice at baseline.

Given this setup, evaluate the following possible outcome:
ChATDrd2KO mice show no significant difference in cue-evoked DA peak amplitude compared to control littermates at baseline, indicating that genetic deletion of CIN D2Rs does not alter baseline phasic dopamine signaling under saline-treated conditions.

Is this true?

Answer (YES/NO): YES